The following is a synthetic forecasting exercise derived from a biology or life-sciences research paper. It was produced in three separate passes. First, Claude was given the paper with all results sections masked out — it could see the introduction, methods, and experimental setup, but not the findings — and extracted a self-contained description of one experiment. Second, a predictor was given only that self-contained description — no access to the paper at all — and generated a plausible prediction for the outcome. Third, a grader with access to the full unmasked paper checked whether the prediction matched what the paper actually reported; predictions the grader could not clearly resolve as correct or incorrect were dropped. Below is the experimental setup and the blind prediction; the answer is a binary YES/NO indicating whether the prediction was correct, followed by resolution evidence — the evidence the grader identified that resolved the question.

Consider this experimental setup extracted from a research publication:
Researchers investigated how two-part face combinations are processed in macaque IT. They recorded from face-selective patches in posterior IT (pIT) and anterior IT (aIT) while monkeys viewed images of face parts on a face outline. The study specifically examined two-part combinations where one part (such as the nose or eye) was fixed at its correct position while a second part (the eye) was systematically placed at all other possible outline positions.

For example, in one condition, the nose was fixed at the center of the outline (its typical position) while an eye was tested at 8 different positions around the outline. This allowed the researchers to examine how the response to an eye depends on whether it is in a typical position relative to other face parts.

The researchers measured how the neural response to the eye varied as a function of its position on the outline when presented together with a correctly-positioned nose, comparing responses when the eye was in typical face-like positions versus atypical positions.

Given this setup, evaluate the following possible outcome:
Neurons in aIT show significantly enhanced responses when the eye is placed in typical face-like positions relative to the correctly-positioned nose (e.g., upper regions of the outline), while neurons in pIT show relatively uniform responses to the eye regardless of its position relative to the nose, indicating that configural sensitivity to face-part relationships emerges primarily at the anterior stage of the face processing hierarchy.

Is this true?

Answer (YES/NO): NO